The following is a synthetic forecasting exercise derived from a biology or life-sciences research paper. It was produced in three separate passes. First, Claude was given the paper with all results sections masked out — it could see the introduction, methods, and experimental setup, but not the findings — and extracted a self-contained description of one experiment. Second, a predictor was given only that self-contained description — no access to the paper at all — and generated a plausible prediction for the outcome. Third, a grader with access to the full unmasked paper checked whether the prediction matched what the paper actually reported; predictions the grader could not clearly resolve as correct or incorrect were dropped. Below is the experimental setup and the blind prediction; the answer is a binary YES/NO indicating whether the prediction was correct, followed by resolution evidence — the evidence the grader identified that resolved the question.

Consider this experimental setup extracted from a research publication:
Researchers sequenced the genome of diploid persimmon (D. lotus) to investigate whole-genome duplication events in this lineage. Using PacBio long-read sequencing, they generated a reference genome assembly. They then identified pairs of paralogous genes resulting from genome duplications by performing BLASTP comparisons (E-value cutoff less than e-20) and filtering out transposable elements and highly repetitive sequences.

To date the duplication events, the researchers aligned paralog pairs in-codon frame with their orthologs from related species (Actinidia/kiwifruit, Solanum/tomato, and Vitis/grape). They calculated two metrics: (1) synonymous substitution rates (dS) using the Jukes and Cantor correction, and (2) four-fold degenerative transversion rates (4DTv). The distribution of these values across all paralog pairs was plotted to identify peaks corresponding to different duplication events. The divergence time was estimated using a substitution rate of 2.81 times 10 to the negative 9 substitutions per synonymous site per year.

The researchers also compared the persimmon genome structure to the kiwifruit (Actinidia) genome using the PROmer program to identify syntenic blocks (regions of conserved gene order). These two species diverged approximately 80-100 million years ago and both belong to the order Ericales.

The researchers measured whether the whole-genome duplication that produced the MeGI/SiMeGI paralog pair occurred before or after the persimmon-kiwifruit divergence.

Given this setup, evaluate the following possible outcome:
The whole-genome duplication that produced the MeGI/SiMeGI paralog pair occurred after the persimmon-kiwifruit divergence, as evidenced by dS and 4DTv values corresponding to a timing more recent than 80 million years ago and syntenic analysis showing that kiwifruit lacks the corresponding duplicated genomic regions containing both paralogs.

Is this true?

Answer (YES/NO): YES